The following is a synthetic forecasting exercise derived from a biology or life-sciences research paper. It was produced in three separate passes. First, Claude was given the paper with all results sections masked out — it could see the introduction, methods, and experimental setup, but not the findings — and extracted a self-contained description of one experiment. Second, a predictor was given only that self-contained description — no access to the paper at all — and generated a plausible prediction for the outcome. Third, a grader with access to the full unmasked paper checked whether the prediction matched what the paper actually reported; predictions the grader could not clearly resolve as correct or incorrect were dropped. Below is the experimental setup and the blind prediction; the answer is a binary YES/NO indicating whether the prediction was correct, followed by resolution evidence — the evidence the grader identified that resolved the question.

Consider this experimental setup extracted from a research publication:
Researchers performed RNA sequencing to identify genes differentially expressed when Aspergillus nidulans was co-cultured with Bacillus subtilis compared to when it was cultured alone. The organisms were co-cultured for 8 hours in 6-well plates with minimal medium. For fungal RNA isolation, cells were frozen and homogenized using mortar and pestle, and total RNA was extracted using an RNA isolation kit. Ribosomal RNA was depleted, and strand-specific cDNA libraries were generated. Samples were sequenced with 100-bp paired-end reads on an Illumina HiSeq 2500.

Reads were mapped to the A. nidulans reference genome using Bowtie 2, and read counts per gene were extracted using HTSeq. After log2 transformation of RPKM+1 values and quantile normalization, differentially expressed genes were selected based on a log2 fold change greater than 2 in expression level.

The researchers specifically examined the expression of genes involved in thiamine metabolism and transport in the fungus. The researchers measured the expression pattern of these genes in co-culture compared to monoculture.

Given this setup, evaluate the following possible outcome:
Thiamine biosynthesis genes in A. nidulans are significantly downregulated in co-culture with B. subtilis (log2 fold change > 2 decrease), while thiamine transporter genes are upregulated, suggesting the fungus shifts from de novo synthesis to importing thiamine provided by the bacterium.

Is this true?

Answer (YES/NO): NO